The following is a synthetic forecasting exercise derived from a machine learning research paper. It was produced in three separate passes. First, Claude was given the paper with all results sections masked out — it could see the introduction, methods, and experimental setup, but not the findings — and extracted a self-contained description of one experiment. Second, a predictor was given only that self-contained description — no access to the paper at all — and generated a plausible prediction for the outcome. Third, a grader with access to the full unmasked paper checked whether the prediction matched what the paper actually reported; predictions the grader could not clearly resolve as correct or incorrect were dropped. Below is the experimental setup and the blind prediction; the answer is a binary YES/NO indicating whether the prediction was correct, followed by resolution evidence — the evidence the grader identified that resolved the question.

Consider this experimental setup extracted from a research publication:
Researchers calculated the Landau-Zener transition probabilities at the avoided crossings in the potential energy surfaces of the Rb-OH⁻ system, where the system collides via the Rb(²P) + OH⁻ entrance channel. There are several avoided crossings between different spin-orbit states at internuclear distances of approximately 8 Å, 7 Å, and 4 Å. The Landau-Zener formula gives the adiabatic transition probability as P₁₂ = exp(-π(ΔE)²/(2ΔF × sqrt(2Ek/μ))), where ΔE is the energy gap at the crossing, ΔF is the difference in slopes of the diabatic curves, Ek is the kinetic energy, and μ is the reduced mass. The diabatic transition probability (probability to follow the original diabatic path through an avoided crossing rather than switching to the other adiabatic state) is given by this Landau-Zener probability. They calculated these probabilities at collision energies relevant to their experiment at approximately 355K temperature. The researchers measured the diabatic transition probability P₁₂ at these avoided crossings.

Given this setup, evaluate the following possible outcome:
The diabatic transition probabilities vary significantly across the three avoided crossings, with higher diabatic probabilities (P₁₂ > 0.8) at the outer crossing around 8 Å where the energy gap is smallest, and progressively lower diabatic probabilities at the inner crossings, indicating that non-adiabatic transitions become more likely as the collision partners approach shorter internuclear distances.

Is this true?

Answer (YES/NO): NO